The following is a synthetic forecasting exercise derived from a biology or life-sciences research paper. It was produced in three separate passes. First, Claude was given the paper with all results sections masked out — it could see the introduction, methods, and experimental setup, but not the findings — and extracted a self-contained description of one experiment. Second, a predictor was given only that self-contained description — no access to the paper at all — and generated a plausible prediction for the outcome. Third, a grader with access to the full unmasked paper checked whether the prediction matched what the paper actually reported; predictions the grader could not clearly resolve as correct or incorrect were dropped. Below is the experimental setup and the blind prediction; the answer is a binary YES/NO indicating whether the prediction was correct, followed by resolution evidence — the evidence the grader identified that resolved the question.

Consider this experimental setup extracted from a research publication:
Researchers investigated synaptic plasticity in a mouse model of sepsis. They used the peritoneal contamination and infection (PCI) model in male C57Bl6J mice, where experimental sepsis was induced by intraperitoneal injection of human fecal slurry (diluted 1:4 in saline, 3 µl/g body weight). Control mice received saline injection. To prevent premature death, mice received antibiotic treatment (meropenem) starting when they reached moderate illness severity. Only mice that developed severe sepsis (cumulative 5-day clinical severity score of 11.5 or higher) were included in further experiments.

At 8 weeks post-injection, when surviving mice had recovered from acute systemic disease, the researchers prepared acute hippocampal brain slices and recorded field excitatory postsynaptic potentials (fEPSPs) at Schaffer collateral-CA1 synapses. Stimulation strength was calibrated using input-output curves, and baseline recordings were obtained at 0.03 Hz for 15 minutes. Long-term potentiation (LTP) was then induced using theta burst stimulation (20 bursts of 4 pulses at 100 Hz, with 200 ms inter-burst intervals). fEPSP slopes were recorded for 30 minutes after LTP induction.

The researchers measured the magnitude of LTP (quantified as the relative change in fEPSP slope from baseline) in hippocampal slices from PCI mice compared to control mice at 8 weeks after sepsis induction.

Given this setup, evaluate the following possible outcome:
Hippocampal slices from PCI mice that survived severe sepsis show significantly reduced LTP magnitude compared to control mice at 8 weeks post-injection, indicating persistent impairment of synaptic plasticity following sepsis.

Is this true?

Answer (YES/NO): YES